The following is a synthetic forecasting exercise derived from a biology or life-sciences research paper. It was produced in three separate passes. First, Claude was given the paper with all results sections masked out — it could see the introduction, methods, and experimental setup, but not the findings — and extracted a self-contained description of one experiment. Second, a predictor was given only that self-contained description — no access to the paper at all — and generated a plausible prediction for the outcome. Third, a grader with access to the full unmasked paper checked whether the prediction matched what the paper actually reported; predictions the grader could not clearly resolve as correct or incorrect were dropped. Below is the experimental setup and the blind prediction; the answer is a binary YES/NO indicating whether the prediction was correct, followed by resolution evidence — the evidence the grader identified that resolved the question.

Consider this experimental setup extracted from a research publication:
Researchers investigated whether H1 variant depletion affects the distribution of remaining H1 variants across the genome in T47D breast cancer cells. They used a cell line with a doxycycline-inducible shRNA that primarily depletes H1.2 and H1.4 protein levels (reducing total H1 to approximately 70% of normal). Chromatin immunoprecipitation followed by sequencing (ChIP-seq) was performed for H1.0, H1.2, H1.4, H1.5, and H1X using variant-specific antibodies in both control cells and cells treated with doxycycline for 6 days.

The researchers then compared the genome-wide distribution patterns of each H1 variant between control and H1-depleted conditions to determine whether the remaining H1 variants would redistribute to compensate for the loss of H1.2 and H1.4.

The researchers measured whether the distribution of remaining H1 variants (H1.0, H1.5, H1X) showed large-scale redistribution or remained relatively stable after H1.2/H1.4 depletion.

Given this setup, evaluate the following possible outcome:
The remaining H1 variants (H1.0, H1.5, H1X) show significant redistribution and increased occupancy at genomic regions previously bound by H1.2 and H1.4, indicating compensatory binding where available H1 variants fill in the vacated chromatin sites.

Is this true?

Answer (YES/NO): NO